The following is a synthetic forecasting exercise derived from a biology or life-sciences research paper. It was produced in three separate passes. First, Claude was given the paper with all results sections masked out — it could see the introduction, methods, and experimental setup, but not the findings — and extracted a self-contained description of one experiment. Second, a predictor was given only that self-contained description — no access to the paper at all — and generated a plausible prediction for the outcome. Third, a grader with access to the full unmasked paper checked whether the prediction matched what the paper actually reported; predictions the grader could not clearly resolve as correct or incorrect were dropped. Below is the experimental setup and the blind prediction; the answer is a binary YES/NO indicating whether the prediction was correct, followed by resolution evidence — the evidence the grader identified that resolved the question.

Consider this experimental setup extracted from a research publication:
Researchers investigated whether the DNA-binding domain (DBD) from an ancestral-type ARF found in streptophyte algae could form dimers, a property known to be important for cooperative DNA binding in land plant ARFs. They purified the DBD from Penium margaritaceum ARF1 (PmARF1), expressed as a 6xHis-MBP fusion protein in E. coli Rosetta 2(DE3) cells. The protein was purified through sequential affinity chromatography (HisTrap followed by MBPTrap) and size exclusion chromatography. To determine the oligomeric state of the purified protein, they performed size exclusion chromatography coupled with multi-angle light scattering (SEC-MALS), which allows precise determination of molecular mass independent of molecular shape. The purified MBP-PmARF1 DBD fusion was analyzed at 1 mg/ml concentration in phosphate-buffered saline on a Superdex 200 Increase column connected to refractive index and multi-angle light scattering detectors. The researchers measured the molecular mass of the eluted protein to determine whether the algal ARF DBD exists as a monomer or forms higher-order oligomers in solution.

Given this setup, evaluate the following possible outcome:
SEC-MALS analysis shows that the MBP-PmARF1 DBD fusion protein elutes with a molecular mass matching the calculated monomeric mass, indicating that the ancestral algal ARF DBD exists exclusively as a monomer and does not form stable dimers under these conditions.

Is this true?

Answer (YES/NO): NO